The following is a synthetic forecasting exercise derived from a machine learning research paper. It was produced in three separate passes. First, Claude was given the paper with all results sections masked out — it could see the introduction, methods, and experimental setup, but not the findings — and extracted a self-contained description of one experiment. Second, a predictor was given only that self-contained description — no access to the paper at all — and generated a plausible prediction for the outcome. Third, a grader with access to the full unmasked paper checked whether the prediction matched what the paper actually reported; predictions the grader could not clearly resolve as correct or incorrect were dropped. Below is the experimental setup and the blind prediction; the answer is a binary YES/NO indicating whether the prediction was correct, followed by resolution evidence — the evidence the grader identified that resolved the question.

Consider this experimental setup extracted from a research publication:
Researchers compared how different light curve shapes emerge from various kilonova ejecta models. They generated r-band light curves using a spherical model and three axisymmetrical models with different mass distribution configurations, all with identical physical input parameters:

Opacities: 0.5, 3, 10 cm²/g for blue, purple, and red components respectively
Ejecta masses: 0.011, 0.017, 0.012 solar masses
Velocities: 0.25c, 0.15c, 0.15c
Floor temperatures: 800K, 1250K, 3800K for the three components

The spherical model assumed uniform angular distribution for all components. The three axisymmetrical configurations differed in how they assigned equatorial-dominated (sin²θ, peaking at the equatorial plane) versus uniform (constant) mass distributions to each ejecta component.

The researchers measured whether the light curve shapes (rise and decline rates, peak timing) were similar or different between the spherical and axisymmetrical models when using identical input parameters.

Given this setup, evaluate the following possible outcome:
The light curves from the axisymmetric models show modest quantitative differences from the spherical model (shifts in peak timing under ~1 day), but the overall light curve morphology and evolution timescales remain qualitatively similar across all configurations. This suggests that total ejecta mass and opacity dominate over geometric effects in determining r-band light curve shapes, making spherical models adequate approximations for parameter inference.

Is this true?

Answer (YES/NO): YES